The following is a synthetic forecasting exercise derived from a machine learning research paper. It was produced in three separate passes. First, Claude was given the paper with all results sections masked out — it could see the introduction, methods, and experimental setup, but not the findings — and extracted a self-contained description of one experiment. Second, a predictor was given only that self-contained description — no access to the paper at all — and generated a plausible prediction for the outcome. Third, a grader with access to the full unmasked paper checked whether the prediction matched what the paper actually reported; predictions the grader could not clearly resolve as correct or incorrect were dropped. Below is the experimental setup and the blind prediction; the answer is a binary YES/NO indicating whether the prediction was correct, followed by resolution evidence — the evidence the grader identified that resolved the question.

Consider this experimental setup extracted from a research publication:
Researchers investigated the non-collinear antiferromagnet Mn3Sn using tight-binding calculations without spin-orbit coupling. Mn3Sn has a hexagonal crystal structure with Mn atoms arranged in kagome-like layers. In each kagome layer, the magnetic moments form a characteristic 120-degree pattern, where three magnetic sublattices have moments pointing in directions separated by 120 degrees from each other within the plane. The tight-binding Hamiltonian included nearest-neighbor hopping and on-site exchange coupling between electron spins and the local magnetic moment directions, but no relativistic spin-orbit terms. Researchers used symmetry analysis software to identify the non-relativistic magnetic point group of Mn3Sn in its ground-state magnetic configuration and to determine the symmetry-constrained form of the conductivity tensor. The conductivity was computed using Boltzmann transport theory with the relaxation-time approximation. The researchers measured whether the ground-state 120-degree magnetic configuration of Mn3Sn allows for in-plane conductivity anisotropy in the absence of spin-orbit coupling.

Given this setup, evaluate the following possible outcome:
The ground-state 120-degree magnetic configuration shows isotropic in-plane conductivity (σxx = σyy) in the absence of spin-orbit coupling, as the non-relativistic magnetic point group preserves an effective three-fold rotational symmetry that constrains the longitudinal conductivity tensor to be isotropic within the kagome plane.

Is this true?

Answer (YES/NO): YES